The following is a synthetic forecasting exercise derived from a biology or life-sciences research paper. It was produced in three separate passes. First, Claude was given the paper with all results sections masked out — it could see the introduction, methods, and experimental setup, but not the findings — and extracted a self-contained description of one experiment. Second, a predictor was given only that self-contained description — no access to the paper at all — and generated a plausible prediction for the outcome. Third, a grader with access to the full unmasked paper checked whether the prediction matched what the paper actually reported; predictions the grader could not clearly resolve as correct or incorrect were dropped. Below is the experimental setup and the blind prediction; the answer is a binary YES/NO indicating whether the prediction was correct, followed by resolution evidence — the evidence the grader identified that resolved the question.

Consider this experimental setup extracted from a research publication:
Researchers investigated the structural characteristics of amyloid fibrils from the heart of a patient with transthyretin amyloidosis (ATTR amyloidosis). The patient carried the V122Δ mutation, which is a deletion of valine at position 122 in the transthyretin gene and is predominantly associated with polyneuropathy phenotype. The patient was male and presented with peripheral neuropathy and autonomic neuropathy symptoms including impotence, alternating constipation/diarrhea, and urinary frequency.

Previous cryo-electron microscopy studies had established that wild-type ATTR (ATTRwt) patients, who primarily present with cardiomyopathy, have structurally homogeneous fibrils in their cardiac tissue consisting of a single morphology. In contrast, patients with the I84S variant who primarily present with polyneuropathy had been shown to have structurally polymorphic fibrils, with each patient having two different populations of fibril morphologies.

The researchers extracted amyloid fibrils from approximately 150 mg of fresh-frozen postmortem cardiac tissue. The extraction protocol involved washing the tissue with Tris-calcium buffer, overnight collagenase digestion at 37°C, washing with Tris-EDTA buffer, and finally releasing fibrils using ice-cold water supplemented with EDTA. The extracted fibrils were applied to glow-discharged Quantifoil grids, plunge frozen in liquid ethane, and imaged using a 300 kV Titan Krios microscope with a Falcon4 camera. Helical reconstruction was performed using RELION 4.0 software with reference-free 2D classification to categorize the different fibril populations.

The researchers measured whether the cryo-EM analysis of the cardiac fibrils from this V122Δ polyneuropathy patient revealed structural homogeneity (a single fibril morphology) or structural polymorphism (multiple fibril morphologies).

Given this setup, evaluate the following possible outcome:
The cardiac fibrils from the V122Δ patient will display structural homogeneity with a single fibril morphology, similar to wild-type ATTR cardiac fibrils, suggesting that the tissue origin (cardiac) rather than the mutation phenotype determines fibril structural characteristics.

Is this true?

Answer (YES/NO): NO